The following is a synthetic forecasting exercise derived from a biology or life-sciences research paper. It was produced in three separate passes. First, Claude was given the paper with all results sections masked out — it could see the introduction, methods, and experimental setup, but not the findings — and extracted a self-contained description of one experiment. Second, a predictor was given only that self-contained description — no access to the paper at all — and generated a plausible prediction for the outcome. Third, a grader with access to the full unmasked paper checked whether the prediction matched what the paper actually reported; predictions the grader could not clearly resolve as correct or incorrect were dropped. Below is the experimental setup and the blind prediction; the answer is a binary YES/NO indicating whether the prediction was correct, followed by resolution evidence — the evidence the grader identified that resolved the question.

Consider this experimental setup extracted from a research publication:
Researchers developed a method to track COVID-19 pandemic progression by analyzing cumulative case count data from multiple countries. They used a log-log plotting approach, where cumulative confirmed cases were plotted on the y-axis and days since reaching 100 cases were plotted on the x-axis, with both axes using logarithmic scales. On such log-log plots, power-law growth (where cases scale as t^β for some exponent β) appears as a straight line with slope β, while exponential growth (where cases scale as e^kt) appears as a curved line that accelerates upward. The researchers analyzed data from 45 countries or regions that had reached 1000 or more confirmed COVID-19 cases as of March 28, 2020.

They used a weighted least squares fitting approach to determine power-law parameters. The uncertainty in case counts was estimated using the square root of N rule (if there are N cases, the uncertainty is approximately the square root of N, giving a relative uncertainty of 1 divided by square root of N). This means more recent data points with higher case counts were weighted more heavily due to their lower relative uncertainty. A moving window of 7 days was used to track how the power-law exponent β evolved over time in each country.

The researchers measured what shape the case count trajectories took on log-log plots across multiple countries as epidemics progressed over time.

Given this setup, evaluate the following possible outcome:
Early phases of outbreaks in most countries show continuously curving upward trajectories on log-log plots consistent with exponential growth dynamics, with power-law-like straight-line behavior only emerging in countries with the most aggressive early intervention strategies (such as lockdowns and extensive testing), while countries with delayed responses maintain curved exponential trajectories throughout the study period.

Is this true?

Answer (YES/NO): NO